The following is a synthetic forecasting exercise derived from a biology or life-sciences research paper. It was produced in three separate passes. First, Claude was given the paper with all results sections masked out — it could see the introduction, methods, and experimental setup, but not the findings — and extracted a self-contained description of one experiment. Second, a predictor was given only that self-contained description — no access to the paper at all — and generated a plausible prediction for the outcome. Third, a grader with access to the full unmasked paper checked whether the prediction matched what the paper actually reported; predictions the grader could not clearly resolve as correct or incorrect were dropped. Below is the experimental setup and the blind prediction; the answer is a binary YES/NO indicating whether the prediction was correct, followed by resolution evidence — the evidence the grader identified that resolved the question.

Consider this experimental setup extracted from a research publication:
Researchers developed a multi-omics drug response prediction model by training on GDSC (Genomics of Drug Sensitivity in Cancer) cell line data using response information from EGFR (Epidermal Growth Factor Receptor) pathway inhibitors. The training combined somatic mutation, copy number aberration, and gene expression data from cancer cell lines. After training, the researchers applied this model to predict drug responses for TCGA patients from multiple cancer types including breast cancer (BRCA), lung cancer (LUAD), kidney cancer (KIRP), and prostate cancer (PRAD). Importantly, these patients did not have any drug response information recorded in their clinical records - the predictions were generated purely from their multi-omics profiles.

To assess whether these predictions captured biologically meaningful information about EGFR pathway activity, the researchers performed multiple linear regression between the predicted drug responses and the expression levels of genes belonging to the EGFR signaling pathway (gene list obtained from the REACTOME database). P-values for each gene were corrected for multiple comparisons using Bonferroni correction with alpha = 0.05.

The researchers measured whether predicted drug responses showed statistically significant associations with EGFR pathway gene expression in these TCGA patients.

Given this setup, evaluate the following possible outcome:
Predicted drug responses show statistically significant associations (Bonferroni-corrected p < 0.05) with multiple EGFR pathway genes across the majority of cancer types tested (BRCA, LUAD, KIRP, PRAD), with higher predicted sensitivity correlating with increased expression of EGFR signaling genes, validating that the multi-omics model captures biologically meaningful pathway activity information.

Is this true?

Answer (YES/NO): NO